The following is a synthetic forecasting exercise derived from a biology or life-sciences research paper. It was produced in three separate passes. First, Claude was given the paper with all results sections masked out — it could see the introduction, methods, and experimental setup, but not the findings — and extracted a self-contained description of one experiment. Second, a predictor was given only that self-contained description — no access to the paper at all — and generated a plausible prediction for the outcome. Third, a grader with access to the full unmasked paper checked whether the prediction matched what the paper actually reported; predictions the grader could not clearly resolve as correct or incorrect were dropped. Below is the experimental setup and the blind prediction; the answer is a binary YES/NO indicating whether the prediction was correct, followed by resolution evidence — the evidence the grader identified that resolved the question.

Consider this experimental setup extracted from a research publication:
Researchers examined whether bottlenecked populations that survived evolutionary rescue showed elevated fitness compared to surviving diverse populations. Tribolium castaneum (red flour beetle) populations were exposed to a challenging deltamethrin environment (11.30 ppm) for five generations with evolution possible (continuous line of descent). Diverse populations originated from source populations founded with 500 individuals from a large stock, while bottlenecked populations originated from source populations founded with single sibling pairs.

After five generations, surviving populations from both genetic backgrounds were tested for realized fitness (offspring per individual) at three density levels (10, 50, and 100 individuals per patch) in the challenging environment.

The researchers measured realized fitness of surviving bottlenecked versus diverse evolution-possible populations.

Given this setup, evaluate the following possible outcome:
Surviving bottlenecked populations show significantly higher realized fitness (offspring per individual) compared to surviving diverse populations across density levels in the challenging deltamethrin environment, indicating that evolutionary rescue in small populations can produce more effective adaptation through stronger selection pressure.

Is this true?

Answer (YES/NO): NO